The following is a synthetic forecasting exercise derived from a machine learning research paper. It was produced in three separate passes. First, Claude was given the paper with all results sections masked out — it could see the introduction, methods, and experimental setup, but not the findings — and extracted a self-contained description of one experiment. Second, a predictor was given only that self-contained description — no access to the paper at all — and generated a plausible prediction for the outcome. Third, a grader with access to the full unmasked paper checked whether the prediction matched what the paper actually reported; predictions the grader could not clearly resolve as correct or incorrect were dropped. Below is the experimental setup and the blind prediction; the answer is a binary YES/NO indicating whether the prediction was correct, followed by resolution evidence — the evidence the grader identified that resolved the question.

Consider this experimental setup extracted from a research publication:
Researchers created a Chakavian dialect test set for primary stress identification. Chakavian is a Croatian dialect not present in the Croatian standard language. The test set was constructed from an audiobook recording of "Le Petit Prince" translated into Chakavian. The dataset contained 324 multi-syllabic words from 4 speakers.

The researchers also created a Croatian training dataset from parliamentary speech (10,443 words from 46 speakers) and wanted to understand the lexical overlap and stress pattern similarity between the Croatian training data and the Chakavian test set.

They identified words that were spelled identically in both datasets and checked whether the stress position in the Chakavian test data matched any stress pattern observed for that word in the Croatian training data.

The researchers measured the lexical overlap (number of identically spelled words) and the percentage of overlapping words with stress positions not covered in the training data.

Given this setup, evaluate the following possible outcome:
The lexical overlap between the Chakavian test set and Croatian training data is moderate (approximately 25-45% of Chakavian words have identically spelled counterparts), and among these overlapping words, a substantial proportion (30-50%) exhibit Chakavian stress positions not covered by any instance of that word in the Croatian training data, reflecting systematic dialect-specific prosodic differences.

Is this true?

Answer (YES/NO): NO